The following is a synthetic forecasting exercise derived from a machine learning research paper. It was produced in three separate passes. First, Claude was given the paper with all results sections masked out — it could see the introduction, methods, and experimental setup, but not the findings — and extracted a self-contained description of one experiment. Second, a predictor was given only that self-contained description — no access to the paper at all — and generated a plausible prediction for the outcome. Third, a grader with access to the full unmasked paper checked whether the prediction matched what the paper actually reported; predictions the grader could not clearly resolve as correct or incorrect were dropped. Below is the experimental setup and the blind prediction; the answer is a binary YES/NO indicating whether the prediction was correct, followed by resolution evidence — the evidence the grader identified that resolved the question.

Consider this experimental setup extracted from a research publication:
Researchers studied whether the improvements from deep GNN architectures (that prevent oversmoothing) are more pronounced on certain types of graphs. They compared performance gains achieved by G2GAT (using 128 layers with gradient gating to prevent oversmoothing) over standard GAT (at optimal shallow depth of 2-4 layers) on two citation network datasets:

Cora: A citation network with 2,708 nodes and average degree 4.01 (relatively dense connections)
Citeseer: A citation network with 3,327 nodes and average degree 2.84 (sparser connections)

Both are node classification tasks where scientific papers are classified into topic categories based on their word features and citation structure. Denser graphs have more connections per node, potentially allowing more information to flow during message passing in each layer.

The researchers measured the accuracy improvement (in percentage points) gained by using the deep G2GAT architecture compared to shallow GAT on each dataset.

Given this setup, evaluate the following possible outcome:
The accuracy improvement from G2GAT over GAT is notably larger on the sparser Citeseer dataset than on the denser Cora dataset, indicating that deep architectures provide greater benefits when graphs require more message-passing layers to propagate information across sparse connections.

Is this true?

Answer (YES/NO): YES